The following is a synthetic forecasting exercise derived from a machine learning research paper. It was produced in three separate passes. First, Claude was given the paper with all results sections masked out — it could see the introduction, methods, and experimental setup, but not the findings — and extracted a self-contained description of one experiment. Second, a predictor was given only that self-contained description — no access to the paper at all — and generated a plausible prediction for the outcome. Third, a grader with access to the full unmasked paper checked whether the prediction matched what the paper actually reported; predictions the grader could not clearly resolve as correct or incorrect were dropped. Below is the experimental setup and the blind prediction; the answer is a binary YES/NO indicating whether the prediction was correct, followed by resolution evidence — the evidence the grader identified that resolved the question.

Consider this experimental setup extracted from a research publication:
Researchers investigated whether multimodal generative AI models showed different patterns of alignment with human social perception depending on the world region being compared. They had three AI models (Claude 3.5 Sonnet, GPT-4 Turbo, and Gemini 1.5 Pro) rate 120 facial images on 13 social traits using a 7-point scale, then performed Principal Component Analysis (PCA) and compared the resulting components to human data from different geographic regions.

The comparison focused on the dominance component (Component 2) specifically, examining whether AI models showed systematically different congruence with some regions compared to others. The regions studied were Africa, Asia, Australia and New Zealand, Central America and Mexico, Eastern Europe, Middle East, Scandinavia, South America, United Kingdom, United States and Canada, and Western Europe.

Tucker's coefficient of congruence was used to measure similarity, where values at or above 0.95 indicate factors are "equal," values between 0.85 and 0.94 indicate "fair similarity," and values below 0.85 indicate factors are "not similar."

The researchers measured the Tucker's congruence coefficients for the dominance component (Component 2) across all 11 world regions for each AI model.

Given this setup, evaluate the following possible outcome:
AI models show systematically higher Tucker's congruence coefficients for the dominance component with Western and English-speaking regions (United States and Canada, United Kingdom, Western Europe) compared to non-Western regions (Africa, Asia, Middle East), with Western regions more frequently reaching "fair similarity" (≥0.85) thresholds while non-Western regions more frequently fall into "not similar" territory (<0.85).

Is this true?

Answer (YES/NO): NO